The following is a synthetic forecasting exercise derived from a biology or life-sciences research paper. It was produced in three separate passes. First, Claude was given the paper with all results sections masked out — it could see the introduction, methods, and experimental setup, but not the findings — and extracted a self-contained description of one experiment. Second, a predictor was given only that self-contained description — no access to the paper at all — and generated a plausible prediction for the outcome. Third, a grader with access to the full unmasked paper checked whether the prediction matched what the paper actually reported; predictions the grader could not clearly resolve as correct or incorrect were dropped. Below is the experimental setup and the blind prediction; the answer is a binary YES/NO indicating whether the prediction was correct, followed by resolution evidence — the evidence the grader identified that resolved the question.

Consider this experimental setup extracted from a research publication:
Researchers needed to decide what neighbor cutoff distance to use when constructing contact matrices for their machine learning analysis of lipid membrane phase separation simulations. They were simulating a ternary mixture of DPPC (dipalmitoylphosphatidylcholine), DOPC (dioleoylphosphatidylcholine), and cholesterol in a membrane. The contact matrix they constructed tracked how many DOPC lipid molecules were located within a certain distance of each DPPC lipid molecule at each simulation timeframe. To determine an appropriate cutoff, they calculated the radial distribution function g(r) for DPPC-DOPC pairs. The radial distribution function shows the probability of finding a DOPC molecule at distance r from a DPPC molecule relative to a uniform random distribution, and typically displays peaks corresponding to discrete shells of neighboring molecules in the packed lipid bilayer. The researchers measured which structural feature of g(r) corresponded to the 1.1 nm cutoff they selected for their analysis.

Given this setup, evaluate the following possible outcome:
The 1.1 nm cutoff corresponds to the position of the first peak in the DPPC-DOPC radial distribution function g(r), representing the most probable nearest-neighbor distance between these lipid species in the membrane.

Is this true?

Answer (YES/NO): NO